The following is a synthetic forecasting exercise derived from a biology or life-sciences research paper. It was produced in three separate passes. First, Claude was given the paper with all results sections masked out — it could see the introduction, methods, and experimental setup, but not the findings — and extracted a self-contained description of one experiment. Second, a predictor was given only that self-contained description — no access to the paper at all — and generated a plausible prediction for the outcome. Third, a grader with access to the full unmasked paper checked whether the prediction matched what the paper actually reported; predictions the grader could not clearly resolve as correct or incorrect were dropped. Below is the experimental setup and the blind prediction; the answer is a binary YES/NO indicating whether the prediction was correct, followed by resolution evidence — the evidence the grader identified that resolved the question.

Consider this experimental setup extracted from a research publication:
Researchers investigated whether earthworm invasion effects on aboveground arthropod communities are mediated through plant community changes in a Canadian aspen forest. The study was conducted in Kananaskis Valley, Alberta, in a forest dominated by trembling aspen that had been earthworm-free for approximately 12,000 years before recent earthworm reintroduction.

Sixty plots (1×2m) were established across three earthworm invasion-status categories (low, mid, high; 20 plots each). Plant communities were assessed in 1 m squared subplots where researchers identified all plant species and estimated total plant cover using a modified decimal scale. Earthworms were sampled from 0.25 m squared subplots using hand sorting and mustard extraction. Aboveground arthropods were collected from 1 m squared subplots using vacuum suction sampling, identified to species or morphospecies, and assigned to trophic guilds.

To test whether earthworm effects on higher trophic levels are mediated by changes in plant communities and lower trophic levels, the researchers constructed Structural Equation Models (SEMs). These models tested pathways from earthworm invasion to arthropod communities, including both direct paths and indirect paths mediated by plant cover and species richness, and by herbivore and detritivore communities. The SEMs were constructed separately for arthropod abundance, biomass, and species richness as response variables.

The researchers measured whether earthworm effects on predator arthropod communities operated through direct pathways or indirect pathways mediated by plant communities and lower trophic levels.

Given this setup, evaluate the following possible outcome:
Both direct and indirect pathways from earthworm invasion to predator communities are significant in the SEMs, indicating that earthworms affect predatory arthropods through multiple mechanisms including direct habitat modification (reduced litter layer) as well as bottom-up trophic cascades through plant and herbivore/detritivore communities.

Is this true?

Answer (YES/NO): NO